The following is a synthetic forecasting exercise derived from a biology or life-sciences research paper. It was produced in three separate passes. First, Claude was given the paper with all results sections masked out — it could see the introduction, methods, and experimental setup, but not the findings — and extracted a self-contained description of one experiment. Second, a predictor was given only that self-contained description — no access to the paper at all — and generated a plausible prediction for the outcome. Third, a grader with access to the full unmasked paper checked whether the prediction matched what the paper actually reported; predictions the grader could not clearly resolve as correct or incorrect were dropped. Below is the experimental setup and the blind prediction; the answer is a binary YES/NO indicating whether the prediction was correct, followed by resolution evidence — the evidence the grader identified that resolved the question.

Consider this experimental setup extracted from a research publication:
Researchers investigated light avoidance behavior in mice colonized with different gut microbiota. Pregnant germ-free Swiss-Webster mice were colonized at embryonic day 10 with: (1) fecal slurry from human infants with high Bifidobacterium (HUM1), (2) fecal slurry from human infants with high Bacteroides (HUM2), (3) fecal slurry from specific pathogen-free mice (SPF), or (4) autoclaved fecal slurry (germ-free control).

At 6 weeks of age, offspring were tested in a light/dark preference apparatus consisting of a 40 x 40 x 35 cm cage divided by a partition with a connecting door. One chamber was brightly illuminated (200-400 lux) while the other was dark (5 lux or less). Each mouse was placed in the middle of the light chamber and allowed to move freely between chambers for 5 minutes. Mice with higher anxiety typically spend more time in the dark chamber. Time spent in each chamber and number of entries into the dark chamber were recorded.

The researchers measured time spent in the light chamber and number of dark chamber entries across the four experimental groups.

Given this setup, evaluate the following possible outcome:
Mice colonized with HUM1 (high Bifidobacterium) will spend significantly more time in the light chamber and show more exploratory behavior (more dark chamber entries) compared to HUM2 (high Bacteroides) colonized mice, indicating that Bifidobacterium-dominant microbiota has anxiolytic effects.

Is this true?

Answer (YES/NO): NO